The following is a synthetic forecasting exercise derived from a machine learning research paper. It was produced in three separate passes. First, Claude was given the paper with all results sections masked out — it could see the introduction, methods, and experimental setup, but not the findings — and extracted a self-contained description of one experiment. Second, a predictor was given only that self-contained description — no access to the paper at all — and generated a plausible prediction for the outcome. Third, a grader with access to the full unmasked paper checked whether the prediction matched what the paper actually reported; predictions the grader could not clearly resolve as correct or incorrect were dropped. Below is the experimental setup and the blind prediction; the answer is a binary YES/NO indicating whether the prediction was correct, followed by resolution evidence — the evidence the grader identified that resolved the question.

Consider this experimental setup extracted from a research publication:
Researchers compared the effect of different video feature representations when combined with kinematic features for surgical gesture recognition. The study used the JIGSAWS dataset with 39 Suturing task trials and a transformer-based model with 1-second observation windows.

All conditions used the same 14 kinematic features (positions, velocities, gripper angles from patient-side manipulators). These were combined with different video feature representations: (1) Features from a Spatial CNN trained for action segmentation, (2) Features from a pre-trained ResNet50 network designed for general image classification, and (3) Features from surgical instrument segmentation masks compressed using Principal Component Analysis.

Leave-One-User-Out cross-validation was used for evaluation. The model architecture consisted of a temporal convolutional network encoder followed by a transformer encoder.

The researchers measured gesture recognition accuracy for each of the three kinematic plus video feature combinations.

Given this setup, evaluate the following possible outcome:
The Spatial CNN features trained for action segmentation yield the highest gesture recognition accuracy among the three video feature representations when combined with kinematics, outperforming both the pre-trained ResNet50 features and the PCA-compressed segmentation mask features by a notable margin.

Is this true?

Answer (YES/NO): YES